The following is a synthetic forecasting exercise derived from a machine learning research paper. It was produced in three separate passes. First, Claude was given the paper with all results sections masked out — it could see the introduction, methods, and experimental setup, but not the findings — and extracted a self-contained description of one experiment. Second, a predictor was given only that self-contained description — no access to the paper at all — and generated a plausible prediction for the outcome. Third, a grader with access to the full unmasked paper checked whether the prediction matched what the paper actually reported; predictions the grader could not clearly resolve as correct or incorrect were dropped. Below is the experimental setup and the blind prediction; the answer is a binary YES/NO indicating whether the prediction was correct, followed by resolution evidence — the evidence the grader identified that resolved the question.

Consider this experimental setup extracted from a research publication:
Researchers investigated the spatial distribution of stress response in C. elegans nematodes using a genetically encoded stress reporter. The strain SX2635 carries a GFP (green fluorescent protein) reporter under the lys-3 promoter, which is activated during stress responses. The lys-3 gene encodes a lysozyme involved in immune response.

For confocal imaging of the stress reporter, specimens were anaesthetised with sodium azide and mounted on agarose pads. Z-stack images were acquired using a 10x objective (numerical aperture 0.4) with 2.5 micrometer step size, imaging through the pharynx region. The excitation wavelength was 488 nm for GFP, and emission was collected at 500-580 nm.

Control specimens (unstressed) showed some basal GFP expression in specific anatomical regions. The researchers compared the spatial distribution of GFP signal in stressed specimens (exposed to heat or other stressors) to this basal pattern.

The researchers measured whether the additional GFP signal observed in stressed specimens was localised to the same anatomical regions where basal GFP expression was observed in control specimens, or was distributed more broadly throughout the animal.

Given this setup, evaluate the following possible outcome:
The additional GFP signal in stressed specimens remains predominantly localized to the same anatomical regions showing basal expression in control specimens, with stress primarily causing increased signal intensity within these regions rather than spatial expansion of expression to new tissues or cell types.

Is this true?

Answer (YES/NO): NO